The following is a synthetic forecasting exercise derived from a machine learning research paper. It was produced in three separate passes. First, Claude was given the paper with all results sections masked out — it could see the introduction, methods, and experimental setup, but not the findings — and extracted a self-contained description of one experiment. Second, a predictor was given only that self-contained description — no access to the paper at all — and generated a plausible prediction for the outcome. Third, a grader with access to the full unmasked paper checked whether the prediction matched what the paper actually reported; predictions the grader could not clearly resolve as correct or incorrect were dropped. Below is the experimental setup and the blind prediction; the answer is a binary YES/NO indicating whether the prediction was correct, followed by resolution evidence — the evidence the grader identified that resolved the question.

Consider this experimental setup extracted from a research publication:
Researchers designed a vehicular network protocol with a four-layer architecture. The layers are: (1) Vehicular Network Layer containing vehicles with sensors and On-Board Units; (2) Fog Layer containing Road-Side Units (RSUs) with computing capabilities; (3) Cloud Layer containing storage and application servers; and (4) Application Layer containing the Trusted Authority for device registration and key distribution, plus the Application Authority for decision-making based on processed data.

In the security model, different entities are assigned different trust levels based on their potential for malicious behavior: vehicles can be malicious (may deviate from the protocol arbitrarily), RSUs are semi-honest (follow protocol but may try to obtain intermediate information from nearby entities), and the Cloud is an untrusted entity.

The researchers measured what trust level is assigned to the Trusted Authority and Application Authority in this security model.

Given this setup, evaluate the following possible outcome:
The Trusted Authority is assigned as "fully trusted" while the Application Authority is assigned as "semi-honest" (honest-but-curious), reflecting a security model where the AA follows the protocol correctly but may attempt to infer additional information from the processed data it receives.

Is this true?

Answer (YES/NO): NO